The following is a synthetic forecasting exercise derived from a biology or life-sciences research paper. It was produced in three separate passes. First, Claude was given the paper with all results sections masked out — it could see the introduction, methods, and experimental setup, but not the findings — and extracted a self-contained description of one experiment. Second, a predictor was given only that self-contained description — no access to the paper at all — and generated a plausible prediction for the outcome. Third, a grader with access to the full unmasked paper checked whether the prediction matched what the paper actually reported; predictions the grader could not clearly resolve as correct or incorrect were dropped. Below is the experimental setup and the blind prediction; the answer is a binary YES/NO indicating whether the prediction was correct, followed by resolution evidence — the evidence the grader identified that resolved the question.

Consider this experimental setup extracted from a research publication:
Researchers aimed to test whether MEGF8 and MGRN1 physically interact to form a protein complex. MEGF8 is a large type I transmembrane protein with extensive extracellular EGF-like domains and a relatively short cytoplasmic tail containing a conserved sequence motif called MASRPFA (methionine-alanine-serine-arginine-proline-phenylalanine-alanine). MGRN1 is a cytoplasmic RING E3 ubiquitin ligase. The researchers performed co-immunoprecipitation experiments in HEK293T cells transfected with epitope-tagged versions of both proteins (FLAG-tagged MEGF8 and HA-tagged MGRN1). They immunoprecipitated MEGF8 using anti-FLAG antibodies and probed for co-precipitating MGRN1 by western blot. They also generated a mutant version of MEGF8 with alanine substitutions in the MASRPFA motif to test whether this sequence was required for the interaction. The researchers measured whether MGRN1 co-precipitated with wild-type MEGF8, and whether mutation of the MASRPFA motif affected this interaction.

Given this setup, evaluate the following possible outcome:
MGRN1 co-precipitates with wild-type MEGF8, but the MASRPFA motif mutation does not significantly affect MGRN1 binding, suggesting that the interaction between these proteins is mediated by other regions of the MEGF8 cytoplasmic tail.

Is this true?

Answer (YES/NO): NO